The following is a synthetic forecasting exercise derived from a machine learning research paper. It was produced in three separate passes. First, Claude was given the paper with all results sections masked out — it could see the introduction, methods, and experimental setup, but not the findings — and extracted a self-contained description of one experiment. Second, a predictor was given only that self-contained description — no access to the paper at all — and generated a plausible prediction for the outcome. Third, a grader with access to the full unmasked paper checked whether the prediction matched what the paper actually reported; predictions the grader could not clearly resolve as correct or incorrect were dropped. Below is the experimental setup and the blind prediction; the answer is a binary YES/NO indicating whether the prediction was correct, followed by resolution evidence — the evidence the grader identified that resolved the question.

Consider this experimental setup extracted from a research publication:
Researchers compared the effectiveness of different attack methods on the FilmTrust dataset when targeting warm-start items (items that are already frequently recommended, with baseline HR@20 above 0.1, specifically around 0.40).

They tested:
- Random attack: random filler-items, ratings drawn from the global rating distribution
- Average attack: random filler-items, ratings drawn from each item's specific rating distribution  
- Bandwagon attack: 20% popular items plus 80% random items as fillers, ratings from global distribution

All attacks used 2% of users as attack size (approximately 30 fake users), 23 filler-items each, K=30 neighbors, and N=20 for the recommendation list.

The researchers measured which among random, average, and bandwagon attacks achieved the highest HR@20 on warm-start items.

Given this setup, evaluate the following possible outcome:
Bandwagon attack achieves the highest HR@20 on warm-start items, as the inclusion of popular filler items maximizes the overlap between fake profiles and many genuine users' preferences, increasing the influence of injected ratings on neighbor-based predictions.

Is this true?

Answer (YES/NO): NO